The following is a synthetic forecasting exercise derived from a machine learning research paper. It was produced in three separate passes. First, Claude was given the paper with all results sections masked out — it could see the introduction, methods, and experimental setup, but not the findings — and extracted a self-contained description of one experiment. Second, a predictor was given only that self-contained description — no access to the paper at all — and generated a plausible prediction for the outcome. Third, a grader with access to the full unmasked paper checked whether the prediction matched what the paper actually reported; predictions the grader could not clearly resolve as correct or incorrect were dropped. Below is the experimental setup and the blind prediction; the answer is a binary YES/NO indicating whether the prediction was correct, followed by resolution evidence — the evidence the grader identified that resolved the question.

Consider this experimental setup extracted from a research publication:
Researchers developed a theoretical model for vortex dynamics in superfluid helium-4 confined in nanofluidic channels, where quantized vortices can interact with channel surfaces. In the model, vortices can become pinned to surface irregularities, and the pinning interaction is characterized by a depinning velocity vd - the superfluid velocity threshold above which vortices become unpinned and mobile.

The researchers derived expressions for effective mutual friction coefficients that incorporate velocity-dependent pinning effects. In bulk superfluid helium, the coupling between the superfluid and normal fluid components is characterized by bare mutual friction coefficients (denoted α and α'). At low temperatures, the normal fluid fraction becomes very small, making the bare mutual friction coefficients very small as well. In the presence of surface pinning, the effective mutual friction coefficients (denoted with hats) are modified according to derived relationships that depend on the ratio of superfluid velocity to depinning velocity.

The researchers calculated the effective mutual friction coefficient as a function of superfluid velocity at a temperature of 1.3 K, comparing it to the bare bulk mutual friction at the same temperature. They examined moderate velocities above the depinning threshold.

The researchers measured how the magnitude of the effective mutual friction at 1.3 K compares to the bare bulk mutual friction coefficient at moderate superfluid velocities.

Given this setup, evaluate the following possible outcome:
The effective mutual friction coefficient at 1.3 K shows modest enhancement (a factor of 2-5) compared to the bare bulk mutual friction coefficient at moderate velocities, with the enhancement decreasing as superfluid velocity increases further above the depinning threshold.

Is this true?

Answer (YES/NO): NO